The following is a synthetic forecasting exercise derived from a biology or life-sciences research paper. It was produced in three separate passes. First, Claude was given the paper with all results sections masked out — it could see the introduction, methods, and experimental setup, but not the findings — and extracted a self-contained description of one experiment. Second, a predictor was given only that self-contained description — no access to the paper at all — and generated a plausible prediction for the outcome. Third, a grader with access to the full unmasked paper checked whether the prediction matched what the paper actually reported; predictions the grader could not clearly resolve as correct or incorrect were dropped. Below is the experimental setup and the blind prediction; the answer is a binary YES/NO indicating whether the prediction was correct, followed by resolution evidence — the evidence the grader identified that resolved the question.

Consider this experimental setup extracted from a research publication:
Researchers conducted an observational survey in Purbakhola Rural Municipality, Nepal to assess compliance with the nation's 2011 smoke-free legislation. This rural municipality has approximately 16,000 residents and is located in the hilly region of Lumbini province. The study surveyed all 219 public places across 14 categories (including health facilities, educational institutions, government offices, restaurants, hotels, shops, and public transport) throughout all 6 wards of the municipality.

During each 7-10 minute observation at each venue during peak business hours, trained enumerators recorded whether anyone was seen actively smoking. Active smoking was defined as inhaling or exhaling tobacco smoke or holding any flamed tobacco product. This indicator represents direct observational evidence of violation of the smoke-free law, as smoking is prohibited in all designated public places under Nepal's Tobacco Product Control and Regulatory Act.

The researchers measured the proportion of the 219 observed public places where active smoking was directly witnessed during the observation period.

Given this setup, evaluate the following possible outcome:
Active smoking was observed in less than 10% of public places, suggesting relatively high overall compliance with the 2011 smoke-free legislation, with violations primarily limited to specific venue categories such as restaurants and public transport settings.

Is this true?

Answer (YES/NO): NO